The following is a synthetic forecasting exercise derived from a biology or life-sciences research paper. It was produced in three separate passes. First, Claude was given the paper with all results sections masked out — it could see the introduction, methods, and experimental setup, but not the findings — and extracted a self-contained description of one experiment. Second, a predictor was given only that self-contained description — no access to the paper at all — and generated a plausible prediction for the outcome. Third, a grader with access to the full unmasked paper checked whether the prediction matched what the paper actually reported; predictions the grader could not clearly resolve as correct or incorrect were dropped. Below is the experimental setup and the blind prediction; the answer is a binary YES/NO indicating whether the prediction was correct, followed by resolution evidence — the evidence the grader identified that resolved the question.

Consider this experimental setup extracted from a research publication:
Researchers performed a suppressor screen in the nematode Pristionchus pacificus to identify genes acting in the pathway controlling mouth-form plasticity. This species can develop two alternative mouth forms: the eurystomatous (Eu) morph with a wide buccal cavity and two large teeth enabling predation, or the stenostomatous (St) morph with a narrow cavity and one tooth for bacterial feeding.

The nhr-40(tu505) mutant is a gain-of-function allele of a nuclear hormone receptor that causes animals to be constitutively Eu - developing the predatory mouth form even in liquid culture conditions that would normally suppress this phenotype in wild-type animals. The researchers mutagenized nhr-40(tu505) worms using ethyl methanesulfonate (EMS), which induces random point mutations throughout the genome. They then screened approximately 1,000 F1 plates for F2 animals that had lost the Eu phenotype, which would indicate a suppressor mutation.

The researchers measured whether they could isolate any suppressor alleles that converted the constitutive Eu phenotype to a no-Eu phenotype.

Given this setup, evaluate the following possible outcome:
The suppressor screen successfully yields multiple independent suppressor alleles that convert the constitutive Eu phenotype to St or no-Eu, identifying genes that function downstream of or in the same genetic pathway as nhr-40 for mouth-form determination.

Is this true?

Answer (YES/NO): NO